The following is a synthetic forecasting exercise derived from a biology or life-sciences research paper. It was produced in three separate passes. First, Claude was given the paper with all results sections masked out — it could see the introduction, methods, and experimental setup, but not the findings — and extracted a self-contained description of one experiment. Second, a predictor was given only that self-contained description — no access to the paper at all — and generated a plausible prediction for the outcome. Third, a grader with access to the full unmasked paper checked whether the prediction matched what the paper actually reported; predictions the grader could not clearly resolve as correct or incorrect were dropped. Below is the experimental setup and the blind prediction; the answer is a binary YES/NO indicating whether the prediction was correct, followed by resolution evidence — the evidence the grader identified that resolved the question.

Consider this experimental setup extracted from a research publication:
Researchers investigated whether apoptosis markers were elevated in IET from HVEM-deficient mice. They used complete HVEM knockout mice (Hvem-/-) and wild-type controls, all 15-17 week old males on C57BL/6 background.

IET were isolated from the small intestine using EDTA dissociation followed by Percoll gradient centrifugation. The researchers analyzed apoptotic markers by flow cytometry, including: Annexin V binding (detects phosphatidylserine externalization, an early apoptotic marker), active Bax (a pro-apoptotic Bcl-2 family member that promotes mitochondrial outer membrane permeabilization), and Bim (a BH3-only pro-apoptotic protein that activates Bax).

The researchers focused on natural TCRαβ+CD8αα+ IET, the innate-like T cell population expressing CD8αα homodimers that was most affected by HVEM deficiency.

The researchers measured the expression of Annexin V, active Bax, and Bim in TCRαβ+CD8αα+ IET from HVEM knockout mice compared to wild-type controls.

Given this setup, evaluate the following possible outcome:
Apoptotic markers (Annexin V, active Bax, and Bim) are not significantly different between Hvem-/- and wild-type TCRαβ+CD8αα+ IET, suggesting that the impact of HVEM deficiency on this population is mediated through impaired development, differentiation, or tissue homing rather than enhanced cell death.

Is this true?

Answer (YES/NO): NO